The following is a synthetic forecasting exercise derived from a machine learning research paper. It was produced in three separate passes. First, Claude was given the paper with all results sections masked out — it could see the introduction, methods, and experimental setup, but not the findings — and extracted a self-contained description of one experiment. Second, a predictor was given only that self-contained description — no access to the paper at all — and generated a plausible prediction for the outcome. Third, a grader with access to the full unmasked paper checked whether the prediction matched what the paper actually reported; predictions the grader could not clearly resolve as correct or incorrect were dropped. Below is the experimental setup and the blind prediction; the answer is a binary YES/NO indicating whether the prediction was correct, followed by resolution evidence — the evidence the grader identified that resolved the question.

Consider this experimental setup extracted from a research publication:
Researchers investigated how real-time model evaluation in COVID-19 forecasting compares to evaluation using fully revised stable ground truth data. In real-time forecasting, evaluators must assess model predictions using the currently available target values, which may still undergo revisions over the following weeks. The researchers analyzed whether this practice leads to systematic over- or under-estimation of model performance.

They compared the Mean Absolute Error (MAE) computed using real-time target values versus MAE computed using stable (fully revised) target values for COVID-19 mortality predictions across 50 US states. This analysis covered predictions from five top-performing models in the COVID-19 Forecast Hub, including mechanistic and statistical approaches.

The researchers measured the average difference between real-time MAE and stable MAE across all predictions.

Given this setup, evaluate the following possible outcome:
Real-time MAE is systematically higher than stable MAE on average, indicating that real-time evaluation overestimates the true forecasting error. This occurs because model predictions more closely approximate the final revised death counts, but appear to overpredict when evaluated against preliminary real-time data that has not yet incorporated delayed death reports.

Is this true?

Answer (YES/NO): NO